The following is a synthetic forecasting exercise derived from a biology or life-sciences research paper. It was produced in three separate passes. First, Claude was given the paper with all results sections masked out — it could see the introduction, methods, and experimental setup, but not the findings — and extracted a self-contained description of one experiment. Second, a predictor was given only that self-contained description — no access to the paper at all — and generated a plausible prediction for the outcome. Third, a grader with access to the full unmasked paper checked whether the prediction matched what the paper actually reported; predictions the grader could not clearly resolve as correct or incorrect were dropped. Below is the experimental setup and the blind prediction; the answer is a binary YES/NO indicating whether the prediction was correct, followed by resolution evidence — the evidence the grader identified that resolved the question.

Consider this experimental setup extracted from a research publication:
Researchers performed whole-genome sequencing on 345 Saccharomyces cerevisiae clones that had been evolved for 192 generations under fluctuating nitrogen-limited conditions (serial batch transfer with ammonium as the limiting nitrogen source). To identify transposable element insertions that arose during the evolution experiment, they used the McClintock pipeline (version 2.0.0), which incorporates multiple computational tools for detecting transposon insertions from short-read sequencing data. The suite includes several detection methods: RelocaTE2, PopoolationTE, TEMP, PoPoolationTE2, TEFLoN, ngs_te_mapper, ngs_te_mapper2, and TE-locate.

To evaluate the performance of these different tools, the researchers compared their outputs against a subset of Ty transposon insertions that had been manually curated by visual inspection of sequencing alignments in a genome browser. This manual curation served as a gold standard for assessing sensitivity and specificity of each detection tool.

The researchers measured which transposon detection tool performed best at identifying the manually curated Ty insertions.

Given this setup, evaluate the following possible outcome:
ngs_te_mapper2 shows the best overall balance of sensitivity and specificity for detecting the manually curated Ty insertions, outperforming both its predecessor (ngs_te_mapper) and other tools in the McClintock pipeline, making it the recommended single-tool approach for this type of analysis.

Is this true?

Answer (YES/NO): NO